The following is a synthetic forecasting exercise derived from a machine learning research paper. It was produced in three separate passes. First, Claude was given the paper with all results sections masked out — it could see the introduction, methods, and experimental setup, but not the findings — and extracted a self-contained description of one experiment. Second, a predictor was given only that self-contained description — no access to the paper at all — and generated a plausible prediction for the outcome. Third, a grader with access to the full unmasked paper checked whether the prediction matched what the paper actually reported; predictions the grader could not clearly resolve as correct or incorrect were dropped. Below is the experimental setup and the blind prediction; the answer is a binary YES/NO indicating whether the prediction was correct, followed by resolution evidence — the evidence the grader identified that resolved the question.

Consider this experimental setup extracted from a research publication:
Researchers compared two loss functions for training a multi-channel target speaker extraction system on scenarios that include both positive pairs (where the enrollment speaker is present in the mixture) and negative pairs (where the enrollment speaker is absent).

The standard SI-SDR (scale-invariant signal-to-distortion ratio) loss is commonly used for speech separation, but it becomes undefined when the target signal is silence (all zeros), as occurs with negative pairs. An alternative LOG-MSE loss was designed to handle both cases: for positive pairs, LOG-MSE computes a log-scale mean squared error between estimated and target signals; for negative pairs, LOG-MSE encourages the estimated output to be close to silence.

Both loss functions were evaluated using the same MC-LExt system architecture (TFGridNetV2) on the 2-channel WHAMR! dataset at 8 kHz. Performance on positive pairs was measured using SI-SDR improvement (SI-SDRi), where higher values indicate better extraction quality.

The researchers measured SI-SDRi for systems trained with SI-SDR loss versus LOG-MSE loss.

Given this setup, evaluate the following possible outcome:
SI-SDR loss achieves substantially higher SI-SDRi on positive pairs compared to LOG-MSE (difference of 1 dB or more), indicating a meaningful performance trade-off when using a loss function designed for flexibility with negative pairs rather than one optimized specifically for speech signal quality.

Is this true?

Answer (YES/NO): NO